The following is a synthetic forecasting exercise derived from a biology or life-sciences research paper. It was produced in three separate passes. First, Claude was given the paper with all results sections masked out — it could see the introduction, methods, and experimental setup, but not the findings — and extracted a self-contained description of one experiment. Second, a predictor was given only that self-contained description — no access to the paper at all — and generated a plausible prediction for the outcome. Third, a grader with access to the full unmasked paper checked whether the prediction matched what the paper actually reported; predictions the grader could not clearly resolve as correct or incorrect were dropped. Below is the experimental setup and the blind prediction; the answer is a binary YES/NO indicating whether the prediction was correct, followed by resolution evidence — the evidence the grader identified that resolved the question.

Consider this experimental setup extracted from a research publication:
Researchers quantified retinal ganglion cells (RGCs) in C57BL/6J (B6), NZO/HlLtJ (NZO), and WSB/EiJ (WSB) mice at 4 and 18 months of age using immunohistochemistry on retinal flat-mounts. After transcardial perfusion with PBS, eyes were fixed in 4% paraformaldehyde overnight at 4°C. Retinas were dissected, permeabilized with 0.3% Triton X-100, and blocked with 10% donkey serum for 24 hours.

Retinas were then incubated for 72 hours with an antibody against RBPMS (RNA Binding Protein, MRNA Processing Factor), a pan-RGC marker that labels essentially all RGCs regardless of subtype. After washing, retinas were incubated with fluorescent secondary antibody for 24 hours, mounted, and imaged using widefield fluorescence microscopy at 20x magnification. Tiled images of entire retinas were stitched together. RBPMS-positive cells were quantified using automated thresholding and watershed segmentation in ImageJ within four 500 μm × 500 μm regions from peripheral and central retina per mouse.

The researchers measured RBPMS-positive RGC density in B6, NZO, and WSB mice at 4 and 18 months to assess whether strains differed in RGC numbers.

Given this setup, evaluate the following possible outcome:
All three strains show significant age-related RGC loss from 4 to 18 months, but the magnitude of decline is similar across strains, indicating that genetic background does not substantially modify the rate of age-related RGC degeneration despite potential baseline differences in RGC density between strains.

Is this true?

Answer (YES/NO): NO